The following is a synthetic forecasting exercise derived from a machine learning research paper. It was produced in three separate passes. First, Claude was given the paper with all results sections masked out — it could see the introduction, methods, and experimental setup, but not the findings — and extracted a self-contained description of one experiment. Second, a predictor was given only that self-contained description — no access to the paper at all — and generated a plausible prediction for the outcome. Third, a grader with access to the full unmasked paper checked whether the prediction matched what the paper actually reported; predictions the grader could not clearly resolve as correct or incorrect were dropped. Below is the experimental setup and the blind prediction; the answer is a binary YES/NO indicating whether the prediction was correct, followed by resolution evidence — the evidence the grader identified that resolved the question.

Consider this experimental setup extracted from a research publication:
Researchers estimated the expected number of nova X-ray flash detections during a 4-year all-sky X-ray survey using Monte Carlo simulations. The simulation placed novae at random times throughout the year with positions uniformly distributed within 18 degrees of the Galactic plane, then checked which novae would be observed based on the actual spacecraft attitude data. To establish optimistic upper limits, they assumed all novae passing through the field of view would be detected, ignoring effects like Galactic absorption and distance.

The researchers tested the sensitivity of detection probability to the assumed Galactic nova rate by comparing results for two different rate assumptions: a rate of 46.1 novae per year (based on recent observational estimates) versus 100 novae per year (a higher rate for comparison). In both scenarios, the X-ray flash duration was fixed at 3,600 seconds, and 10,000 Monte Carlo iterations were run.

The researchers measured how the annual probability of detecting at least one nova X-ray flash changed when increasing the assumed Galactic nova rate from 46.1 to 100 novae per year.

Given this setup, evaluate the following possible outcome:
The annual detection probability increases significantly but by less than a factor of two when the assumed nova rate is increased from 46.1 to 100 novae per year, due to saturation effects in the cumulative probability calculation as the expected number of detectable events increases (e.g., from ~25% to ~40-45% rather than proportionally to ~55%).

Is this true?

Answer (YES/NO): NO